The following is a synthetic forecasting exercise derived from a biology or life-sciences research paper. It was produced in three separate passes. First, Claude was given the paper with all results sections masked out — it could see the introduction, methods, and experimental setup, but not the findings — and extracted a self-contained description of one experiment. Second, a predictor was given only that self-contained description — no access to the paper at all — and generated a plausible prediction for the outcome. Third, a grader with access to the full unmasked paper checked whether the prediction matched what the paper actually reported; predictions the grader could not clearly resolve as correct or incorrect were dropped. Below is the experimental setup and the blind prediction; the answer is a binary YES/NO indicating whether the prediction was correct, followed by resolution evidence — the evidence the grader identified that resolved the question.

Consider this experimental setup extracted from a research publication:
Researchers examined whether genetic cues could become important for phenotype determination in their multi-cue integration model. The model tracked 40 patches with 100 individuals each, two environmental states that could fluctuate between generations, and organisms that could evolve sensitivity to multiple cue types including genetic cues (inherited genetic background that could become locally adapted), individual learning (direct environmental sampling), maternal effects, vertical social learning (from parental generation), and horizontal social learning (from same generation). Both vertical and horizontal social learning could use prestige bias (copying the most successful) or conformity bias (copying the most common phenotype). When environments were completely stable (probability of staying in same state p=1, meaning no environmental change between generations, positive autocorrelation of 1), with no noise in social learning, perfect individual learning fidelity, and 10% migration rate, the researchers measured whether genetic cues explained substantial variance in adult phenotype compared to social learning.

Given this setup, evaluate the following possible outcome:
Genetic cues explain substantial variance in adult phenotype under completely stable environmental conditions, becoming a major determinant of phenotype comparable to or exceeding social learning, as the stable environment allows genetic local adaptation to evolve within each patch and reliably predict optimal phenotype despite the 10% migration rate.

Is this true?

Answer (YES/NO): NO